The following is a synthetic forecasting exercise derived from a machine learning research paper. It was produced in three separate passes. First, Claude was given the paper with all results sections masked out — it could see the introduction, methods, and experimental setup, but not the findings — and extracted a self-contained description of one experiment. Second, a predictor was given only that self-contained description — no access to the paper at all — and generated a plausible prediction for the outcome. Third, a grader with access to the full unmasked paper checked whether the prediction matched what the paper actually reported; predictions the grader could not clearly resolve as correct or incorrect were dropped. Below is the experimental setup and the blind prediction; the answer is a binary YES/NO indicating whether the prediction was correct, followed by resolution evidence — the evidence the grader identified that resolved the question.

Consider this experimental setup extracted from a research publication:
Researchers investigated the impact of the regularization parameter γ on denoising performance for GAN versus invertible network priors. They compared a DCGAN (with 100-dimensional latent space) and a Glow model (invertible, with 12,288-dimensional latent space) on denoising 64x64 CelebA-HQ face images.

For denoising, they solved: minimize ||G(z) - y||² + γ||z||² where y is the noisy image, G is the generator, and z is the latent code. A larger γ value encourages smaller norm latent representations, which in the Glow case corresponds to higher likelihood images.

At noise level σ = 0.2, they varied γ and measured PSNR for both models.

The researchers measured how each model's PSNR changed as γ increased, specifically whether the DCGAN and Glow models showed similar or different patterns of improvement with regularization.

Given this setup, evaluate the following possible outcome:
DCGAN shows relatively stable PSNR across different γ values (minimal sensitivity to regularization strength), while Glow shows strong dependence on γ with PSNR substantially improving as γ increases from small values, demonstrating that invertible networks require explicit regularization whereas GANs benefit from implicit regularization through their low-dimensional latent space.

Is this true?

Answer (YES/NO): NO